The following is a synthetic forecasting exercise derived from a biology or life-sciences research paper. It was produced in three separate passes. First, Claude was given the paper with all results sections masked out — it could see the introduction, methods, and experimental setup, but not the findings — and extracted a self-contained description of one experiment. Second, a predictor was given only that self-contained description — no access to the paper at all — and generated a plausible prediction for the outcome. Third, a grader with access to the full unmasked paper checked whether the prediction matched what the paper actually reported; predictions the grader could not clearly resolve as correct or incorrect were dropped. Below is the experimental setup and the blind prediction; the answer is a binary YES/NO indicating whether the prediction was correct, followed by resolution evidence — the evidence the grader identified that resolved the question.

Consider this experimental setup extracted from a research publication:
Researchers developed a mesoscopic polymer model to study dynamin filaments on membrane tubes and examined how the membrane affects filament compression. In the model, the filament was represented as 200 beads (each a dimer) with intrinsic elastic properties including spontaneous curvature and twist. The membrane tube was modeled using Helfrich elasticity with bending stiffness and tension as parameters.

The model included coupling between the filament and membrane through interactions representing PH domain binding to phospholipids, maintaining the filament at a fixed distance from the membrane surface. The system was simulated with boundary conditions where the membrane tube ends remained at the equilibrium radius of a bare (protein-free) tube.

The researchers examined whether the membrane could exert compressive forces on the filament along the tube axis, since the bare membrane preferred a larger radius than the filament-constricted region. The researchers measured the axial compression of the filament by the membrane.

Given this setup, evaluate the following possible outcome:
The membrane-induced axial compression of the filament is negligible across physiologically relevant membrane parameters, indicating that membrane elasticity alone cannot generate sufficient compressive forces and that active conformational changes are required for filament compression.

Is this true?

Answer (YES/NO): NO